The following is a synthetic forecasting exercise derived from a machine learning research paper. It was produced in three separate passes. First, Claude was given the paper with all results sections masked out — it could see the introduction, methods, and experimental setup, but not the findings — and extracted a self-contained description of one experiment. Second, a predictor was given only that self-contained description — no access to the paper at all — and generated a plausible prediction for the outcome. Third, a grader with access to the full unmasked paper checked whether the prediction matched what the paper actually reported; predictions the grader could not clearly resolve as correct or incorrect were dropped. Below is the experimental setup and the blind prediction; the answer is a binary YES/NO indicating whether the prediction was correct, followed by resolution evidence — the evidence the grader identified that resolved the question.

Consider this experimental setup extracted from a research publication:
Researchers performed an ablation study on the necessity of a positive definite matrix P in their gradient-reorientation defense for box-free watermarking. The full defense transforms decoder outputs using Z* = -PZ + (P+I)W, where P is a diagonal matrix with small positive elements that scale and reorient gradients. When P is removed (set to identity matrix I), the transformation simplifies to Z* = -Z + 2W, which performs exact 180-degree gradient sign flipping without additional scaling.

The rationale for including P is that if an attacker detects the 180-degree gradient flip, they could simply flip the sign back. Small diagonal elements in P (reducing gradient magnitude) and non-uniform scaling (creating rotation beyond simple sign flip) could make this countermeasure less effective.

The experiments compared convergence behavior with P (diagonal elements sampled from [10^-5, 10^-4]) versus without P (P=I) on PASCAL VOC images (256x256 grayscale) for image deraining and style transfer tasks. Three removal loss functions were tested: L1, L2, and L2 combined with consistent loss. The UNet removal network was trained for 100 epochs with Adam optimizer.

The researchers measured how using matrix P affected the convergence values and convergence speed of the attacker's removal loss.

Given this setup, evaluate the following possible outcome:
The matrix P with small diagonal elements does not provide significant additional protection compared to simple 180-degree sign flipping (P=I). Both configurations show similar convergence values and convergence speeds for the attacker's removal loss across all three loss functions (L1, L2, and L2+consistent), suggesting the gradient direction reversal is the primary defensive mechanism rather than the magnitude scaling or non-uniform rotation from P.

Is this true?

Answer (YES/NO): NO